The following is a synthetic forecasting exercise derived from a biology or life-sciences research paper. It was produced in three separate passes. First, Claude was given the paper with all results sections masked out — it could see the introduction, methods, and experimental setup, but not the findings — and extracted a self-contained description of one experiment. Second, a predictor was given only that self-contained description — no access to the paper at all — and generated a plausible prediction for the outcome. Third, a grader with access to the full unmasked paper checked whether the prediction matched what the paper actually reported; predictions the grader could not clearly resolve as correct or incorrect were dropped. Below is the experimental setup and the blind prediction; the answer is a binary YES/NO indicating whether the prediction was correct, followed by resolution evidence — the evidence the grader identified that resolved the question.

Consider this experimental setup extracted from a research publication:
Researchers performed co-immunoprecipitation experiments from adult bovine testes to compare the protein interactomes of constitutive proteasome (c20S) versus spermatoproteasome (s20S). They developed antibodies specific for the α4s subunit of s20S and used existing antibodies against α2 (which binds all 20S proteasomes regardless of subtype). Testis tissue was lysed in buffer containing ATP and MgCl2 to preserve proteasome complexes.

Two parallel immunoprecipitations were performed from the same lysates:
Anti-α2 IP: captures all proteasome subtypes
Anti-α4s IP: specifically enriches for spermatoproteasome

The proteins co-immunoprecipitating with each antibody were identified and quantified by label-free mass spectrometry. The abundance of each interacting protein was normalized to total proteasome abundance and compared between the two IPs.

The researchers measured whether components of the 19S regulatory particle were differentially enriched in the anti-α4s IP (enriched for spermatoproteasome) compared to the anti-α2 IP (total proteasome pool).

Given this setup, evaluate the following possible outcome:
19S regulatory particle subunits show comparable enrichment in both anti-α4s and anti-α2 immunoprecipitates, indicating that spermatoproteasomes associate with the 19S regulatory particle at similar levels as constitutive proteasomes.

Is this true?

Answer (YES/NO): NO